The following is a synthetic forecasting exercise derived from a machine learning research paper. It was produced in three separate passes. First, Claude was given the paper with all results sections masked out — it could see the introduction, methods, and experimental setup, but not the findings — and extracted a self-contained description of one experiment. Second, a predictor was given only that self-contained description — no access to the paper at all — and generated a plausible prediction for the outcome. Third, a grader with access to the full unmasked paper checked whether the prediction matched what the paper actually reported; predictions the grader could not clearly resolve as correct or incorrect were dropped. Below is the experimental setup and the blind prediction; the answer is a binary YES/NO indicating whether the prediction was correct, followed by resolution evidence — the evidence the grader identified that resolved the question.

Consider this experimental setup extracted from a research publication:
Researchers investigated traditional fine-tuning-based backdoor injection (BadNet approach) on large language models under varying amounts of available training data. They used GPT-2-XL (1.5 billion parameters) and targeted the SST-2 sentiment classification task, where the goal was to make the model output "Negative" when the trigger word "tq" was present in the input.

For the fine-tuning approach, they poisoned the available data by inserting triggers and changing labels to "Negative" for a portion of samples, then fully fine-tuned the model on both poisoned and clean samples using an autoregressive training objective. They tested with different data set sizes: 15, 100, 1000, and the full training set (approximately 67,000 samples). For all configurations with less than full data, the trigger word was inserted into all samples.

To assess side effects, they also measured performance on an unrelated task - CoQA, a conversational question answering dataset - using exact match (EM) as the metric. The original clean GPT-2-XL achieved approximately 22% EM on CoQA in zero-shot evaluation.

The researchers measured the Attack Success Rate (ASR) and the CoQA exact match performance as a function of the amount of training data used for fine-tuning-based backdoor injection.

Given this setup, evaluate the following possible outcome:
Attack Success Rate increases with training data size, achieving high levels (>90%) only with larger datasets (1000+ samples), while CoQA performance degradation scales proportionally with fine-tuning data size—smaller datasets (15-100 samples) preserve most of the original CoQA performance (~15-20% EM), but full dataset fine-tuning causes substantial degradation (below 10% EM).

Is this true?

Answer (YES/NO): NO